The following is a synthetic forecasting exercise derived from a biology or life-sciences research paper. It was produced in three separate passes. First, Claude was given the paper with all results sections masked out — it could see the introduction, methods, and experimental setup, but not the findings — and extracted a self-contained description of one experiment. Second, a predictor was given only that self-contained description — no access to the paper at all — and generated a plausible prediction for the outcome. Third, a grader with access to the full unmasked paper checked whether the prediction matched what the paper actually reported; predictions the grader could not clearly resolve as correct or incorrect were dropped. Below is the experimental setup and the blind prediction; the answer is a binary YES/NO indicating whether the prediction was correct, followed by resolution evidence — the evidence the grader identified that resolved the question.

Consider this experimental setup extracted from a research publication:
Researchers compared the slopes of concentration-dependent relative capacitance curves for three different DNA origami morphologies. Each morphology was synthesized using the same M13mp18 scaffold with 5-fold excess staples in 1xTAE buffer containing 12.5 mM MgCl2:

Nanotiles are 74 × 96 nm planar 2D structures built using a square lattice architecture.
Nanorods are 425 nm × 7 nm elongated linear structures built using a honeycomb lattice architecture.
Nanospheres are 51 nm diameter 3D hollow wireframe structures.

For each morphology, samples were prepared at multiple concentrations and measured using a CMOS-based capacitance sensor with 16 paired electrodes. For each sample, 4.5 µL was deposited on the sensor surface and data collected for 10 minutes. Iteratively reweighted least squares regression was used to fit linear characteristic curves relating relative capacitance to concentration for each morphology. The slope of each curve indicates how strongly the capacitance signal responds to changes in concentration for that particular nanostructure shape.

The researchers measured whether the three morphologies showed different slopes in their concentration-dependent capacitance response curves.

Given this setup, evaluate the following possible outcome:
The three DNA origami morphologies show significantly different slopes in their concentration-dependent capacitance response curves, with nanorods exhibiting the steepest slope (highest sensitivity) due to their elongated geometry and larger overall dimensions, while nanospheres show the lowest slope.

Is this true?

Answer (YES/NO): NO